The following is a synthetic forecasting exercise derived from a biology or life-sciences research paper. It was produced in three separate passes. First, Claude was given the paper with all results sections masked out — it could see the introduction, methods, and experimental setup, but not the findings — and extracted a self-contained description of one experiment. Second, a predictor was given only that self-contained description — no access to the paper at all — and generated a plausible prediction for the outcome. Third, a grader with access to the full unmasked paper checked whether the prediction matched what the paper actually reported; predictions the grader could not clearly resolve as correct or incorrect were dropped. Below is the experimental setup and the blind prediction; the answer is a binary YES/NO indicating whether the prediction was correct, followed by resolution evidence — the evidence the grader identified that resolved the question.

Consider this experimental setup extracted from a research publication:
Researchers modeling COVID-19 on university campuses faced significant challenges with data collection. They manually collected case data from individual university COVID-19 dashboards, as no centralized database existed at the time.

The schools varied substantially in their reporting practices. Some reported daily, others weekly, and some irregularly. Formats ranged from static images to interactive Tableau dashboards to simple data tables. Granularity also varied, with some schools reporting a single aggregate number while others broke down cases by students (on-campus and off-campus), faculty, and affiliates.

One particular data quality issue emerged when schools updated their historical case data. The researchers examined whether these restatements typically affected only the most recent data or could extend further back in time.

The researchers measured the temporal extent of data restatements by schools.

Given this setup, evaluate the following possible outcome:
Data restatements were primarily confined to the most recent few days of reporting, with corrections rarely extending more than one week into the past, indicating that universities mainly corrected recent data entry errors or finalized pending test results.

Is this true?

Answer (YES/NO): YES